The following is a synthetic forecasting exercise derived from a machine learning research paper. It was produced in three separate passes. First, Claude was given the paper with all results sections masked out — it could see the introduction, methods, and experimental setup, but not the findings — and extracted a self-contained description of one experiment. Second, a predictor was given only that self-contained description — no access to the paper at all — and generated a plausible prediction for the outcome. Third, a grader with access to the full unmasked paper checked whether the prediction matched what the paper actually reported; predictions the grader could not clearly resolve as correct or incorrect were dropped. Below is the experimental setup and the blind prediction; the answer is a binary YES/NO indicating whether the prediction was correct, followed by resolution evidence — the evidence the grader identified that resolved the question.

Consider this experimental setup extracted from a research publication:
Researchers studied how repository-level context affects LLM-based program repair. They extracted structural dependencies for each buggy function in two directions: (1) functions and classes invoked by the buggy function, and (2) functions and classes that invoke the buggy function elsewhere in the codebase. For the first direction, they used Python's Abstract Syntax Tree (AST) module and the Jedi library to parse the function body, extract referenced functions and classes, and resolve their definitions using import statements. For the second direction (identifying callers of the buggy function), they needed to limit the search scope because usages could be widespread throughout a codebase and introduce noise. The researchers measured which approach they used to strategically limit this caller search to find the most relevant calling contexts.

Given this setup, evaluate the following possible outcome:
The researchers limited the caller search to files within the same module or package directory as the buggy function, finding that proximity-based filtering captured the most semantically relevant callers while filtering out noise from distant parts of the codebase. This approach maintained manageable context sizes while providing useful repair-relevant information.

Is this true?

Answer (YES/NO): NO